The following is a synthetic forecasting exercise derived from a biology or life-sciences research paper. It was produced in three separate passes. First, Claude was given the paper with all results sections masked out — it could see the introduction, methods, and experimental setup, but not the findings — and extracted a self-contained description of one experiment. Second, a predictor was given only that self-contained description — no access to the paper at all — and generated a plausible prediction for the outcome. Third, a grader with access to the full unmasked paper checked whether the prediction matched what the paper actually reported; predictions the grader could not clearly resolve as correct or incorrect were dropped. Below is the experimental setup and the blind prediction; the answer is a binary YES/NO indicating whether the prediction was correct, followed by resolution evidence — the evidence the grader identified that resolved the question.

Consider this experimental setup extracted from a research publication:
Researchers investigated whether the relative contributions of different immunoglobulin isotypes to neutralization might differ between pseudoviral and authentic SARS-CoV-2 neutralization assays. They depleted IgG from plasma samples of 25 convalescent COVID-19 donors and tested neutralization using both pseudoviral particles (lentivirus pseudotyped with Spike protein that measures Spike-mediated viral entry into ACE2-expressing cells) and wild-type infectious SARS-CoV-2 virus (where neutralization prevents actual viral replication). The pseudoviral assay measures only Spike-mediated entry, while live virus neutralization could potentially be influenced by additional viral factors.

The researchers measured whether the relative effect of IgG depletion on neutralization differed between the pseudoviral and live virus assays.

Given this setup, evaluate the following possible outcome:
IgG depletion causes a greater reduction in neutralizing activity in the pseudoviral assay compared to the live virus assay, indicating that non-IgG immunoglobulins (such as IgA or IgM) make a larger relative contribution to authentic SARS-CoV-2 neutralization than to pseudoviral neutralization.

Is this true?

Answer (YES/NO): NO